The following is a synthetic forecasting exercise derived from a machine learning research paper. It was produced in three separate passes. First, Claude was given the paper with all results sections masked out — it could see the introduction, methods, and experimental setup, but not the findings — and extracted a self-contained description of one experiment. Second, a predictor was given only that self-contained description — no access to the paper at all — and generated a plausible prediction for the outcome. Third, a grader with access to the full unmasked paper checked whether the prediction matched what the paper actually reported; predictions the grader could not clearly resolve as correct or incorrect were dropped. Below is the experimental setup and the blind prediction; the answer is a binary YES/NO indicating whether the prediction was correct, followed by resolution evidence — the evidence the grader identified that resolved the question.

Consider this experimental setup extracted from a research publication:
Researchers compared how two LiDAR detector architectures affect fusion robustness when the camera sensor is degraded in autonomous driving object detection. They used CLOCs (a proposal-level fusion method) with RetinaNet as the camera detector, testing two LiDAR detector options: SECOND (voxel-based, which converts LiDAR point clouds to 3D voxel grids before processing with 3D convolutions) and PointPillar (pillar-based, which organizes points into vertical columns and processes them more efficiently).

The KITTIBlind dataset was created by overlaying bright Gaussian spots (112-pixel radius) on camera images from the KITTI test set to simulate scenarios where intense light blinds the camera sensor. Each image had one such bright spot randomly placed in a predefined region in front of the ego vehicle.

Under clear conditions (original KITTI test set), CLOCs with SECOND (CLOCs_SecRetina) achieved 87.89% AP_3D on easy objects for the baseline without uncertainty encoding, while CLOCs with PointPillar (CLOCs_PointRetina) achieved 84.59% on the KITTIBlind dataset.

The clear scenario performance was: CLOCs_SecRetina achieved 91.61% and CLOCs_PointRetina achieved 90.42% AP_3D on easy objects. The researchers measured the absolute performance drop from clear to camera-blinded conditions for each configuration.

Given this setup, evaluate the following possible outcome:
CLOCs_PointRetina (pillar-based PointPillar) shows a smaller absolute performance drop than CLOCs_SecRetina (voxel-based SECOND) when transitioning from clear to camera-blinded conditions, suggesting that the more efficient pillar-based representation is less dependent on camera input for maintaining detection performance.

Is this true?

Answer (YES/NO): NO